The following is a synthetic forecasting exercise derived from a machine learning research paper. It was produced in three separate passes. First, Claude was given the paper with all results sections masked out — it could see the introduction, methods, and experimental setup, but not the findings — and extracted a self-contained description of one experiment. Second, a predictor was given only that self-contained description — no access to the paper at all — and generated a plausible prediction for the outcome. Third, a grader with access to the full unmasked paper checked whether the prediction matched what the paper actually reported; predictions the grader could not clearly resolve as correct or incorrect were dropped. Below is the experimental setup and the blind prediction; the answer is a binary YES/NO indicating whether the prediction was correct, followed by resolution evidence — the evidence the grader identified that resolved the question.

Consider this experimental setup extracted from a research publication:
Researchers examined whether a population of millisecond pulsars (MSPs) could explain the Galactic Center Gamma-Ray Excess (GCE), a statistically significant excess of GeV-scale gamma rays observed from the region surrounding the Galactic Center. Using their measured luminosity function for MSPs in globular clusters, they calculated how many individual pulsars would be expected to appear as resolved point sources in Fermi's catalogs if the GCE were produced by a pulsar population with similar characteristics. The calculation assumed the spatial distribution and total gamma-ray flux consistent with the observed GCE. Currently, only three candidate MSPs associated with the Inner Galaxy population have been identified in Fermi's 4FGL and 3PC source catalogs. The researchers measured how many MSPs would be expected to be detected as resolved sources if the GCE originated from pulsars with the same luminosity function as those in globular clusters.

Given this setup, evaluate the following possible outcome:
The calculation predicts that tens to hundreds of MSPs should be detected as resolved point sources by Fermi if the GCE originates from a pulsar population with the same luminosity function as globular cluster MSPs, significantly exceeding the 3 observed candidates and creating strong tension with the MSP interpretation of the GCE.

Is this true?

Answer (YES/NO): YES